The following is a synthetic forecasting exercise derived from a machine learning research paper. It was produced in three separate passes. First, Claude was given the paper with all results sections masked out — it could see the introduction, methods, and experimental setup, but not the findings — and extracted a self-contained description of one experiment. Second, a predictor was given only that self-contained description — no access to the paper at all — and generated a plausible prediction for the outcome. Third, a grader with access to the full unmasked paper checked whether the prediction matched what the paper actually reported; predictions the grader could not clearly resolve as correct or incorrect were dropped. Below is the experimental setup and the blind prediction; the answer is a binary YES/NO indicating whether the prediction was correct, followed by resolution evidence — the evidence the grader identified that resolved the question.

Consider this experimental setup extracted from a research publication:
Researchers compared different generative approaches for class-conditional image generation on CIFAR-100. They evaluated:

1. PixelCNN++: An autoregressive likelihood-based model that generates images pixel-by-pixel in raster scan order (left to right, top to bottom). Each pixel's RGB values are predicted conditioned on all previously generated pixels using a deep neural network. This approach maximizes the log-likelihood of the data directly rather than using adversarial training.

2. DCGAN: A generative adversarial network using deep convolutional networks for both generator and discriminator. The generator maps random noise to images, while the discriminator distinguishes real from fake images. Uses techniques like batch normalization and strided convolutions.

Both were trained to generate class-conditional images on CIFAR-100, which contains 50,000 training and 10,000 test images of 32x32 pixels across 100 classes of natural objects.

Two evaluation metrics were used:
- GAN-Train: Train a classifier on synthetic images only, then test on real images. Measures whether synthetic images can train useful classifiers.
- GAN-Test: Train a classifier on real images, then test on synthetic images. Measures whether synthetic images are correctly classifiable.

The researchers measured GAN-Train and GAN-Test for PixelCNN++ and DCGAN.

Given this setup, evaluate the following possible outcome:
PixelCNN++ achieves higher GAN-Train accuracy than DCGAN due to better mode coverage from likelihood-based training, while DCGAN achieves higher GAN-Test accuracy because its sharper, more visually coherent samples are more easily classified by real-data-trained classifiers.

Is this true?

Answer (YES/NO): NO